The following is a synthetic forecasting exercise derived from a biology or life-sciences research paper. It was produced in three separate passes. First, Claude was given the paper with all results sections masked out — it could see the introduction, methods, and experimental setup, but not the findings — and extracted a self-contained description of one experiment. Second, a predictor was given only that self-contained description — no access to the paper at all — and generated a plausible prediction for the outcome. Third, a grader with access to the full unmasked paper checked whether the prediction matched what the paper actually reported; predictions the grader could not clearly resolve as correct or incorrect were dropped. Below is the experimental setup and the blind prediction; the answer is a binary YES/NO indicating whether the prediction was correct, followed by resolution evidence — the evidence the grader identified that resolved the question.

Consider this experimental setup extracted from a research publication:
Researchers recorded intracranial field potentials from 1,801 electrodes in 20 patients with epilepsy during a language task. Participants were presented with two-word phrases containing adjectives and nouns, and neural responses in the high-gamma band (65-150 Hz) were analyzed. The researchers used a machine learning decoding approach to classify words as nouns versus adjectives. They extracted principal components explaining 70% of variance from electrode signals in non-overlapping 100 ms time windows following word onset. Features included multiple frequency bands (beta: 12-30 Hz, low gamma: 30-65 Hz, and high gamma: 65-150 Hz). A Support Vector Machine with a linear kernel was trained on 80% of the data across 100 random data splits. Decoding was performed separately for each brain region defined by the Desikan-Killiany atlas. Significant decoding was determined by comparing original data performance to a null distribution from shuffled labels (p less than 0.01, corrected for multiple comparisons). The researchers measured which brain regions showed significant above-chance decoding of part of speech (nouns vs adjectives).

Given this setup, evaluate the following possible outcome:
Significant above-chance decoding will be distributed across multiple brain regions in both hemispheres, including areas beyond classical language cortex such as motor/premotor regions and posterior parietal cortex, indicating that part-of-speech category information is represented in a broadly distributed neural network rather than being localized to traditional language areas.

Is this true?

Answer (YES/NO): NO